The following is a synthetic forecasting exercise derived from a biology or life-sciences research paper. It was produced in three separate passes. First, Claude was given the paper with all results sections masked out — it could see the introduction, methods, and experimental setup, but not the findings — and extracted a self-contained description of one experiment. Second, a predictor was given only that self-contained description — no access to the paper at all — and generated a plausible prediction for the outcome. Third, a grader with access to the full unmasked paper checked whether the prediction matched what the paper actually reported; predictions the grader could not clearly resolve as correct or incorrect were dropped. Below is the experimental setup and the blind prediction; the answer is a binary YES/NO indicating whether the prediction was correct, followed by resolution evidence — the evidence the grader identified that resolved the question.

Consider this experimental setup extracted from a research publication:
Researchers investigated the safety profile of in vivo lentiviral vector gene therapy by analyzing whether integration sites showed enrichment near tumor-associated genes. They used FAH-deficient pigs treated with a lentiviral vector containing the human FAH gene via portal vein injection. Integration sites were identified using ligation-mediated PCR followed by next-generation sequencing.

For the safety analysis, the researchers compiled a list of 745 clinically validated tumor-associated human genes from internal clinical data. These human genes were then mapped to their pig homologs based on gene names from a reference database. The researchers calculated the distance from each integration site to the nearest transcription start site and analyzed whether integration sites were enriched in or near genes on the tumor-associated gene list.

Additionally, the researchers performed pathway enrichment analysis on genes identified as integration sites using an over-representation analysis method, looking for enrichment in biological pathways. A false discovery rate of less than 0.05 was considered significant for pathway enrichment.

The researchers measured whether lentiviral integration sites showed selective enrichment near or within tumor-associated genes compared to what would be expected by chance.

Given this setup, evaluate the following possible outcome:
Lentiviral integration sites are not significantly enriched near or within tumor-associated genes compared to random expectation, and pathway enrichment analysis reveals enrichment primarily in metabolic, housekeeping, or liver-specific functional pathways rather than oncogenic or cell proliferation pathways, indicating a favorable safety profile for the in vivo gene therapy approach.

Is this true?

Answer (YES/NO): NO